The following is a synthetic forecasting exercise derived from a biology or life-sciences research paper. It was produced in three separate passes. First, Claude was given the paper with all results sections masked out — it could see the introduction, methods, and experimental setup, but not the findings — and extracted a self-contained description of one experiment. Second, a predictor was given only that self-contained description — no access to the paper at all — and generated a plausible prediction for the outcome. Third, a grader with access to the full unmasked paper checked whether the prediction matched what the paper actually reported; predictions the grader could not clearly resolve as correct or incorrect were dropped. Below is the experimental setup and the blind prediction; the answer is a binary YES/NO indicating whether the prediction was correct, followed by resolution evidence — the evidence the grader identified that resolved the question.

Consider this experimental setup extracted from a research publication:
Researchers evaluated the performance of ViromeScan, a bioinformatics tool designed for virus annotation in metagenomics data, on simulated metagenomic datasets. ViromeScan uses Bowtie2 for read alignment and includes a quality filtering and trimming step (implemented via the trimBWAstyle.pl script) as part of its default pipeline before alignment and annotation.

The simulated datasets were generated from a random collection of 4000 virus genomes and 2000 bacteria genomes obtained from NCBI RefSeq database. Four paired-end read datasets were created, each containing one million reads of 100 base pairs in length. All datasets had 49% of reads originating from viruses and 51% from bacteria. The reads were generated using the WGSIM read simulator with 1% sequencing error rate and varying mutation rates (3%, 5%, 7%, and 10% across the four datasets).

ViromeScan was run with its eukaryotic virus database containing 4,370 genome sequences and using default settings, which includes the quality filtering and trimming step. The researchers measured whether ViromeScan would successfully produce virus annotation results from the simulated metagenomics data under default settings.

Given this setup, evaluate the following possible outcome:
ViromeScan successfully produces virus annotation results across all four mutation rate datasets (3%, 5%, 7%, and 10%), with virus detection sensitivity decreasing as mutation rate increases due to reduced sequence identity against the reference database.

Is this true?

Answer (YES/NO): NO